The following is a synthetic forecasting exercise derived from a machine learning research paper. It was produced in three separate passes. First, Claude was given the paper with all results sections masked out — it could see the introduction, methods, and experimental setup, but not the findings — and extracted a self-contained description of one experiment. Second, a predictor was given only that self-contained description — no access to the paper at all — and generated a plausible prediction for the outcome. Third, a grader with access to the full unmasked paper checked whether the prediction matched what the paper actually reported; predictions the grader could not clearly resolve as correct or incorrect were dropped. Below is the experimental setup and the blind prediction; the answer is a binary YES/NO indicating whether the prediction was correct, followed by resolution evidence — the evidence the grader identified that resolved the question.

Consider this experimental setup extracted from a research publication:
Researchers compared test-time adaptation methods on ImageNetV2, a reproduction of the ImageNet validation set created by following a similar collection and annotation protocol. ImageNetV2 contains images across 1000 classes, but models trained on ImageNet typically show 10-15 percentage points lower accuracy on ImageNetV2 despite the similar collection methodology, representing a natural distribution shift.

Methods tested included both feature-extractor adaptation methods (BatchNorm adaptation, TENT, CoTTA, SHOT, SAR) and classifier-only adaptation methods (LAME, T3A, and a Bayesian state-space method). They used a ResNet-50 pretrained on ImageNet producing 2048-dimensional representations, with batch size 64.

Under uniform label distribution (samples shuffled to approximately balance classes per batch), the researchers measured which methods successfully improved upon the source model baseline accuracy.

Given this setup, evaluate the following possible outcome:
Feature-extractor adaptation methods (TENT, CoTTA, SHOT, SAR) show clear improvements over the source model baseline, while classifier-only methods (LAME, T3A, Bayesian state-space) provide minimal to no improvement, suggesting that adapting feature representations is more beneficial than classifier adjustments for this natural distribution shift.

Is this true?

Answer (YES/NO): NO